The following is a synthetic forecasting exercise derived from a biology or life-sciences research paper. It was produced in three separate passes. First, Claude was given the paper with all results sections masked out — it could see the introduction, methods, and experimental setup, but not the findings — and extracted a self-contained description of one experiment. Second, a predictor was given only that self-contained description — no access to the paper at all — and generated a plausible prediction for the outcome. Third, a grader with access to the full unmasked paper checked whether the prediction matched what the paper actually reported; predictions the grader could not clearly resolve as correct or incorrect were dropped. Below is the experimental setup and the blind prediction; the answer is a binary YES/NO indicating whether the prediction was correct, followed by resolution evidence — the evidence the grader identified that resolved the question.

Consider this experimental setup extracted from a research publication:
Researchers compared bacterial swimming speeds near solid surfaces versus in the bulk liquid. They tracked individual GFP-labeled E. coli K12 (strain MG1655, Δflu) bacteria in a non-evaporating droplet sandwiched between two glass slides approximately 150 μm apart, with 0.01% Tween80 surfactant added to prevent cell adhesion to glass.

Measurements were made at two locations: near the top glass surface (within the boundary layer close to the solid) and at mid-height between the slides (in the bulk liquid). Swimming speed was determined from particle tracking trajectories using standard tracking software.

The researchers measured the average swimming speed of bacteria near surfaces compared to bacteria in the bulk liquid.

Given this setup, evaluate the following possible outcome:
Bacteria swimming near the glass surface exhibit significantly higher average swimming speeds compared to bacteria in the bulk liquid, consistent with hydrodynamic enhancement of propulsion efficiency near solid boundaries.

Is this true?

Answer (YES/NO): YES